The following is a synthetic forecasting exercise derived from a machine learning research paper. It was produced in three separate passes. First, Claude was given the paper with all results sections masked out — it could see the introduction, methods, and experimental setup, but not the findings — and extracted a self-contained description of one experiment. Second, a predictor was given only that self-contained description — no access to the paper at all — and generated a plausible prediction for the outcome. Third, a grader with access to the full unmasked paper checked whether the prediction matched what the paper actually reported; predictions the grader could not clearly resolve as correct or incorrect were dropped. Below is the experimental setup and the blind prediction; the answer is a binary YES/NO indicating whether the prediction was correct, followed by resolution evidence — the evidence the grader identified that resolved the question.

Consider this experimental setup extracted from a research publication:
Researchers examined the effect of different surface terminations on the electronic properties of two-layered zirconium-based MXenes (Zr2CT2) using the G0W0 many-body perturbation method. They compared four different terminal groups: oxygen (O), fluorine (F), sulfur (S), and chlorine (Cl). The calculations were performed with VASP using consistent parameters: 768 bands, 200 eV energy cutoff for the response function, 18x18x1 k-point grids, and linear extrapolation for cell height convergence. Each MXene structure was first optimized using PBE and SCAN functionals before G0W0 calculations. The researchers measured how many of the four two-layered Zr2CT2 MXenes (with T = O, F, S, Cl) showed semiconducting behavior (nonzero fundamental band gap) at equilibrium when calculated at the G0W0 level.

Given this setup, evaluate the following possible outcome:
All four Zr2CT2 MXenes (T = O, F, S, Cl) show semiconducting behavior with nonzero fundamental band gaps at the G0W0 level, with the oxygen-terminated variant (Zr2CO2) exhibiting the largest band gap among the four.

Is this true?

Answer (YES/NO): NO